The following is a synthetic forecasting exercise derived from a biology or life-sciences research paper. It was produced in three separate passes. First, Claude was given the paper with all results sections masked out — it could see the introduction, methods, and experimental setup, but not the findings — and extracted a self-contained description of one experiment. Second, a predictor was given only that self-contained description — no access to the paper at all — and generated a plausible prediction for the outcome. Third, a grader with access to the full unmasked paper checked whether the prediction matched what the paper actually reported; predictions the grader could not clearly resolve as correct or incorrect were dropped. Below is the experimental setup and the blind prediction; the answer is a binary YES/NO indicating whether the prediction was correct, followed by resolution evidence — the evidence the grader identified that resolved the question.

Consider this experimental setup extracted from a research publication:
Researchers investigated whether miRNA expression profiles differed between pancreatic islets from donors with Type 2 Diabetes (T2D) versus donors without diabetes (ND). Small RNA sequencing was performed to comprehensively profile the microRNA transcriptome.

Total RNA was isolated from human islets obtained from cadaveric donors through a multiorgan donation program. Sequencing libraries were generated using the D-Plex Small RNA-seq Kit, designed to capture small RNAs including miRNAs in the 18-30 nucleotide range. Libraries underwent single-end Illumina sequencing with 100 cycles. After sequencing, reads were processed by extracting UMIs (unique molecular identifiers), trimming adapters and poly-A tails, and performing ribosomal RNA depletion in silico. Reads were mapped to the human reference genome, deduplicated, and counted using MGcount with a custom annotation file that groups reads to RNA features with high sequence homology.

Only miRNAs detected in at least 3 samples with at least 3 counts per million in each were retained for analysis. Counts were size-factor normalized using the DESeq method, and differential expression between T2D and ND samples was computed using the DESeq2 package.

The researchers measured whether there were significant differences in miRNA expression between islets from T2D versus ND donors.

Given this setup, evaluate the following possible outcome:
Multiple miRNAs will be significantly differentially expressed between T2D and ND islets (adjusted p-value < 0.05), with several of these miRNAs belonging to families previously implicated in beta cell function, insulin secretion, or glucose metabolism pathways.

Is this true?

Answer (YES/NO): NO